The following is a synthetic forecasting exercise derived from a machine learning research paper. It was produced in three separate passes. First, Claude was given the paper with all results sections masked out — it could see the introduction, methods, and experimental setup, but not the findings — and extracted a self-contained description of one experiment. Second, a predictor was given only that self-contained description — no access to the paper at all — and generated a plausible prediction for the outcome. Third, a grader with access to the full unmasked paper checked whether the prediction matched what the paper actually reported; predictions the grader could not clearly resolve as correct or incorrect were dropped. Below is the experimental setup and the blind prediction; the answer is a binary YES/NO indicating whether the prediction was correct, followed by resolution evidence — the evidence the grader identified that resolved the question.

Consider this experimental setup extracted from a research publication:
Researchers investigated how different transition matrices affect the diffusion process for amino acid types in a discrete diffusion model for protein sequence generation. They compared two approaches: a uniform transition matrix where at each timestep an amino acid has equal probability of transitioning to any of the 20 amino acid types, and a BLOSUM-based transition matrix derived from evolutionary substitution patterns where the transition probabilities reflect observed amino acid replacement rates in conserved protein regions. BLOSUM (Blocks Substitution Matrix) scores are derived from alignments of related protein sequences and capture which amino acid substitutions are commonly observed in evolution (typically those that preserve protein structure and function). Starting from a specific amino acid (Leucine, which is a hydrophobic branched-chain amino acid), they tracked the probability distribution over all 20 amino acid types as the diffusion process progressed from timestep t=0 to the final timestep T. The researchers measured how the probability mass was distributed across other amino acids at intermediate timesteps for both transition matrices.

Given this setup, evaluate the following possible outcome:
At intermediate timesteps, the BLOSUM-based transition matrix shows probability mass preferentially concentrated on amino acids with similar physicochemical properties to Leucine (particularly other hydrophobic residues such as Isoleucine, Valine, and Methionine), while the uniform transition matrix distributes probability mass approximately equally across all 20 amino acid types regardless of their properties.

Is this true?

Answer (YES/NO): YES